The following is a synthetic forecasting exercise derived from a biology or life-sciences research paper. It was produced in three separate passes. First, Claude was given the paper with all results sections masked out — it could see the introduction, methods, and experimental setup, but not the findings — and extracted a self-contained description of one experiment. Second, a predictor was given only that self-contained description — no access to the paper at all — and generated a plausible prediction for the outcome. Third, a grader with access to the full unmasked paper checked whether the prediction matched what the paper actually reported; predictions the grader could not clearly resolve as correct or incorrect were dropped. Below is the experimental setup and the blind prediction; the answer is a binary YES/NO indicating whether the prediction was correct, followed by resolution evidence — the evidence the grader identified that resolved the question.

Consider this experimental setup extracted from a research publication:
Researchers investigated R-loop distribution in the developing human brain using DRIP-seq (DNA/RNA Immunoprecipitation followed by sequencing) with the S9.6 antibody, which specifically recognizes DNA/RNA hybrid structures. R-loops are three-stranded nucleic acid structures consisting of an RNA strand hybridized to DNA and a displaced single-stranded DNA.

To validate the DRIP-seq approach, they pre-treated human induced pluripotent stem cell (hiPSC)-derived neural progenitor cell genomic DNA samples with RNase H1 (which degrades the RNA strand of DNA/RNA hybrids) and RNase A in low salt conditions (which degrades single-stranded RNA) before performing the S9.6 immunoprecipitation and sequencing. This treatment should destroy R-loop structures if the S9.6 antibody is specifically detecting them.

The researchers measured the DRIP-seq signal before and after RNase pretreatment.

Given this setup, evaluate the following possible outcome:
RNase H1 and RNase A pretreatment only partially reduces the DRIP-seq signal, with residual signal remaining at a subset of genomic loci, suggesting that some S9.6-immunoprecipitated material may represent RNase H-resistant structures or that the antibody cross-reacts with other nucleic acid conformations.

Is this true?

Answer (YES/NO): NO